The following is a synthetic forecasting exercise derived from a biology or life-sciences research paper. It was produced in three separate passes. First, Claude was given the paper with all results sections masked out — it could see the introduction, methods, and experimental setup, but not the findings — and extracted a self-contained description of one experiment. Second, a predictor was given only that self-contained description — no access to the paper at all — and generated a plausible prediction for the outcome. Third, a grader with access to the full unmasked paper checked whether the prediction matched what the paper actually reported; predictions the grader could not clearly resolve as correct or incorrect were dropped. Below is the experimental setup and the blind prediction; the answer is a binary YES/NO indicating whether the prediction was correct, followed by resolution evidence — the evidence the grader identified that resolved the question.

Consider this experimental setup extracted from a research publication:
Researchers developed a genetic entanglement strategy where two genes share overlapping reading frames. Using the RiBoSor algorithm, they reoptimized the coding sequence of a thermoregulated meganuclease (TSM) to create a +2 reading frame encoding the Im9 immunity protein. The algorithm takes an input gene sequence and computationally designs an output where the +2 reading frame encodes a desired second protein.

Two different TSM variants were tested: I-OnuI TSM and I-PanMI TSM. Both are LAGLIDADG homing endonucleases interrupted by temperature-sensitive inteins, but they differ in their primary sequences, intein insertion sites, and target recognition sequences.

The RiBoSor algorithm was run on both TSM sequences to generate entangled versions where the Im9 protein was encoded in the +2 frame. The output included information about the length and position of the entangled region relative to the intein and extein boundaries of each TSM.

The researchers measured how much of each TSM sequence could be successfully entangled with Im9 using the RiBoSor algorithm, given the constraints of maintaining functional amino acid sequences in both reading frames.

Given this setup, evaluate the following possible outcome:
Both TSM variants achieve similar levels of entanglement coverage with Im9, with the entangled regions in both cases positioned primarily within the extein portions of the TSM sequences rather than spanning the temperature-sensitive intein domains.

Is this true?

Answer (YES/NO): NO